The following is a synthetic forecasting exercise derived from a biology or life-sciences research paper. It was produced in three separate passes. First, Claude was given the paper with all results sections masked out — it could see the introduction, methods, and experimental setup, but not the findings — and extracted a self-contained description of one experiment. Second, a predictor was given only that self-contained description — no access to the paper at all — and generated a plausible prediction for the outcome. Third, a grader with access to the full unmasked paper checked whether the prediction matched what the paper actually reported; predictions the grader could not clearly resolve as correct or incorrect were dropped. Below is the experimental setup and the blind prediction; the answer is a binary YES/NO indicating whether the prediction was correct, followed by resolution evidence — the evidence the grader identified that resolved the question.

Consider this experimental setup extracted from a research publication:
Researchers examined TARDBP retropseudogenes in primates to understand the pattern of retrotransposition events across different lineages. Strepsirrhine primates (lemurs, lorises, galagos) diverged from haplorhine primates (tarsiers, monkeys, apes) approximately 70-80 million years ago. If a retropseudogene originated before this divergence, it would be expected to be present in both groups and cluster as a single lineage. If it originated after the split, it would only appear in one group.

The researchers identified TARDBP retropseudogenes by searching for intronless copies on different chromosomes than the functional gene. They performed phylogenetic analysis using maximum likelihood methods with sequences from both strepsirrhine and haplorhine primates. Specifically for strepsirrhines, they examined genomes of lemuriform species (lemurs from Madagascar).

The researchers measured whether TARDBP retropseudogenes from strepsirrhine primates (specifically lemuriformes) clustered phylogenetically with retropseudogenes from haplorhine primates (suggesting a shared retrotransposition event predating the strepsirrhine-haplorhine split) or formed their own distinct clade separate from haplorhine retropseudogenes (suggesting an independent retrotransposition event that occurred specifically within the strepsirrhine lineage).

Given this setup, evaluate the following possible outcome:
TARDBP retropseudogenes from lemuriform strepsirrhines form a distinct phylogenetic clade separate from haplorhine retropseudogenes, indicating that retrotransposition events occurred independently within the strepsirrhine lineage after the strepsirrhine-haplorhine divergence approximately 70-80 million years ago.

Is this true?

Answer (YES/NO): YES